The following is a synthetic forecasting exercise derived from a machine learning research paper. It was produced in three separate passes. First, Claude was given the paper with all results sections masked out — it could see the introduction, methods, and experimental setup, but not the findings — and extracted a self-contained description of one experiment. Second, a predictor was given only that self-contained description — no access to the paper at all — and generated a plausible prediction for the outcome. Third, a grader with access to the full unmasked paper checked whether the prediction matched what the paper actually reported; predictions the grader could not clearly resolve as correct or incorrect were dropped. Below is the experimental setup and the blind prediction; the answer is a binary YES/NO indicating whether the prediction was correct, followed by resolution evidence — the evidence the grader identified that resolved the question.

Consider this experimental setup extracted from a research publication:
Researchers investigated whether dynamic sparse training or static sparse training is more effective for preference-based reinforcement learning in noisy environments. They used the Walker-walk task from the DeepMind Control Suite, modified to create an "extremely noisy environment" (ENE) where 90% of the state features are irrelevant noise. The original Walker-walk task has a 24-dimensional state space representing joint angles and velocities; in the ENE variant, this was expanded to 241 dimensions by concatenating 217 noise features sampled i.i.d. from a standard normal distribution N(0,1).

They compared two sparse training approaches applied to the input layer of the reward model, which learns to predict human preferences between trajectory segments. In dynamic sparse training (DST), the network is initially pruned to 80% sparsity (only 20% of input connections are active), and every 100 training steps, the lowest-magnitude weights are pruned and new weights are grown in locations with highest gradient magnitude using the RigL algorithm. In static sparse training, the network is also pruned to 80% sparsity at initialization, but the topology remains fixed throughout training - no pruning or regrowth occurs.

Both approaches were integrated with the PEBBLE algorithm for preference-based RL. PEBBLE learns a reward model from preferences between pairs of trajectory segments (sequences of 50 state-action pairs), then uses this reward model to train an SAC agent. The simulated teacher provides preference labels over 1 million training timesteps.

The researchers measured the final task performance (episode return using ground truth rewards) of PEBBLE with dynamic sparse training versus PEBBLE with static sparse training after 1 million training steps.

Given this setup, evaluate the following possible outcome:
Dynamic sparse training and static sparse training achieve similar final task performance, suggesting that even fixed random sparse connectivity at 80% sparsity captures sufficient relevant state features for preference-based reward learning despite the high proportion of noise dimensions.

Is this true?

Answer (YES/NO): NO